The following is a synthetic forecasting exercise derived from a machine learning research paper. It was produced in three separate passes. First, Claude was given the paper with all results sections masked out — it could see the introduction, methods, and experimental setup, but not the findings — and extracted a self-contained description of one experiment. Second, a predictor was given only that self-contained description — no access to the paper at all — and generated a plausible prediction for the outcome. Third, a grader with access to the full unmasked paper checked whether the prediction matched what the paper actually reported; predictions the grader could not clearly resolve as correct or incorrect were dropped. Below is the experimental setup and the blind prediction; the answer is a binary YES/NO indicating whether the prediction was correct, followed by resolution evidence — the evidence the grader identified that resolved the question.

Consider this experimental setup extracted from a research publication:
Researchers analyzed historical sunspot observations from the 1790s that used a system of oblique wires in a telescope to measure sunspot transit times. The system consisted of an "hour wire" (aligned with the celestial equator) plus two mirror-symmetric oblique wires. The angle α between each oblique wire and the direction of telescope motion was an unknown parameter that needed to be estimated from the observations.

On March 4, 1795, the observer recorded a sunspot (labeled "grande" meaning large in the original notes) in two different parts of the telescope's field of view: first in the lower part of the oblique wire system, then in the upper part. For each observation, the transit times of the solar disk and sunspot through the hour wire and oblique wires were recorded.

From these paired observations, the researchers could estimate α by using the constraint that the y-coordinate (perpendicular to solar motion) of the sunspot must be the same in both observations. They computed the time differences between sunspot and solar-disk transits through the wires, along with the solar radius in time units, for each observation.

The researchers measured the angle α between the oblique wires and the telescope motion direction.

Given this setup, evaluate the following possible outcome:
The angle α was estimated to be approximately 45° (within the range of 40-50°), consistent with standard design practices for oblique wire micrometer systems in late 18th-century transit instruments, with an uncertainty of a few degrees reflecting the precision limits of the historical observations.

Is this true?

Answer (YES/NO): YES